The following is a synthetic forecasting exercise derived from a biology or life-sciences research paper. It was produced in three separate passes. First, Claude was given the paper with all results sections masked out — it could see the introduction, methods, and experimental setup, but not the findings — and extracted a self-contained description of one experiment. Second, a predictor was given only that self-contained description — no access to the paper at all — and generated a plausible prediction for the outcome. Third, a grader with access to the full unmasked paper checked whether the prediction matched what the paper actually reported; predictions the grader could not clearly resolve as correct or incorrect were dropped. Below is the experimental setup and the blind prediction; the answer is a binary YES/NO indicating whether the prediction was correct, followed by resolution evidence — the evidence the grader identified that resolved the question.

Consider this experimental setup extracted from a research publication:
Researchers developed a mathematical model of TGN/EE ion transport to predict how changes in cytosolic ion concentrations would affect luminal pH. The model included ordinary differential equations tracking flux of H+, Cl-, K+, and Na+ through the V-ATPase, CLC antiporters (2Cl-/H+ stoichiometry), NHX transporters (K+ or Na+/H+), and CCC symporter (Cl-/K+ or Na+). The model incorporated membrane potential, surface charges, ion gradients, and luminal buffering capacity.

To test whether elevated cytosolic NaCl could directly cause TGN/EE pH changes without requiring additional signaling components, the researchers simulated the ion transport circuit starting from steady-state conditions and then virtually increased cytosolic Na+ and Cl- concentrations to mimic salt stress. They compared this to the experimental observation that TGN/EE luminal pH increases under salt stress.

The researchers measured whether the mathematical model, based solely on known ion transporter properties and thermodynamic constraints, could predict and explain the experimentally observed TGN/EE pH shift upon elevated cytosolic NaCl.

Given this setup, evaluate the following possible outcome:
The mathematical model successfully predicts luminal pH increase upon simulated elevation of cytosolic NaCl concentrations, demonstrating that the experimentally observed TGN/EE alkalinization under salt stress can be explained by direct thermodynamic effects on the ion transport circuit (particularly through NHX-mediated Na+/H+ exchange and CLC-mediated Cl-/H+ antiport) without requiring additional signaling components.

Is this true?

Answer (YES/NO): YES